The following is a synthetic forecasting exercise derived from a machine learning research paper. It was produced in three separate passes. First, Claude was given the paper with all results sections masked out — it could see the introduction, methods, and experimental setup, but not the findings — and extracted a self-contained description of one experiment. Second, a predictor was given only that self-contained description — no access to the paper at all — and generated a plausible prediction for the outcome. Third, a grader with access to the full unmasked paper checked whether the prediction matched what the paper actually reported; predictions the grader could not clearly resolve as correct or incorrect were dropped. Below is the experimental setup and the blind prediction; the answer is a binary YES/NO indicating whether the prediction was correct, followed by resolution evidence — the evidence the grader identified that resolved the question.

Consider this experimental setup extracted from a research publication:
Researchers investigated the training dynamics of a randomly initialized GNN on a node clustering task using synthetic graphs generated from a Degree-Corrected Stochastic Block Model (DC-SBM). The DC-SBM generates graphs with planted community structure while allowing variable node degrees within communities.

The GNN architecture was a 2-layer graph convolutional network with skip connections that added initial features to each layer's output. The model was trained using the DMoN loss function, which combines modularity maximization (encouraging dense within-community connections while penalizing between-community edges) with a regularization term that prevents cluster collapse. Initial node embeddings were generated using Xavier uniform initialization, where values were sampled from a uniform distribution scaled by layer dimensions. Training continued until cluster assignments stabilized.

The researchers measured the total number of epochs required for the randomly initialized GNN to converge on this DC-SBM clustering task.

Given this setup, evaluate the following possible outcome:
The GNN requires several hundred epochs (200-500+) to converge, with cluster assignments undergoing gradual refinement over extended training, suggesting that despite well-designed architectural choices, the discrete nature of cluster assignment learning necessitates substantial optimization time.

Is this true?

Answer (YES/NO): NO